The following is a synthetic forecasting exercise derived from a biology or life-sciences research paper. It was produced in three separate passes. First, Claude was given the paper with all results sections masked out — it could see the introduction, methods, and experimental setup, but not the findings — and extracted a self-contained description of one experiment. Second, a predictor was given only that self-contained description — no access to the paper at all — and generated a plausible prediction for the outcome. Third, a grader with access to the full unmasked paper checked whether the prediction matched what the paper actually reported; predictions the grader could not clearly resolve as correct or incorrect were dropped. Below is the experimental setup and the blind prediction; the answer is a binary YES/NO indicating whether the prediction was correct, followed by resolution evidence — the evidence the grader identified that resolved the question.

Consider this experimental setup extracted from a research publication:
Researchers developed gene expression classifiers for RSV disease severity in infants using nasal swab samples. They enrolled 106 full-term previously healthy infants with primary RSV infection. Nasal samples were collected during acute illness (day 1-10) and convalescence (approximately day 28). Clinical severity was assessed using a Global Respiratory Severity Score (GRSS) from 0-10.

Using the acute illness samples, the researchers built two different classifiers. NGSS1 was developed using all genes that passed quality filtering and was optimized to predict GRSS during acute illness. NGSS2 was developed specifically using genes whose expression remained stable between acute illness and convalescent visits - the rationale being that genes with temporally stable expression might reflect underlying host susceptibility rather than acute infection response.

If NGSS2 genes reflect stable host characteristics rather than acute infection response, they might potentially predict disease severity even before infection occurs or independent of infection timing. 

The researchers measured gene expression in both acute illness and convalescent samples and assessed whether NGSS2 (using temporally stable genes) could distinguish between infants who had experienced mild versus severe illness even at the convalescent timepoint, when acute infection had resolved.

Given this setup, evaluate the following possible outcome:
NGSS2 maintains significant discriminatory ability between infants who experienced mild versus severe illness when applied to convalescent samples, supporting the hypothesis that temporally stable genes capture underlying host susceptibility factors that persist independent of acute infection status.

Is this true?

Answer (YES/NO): YES